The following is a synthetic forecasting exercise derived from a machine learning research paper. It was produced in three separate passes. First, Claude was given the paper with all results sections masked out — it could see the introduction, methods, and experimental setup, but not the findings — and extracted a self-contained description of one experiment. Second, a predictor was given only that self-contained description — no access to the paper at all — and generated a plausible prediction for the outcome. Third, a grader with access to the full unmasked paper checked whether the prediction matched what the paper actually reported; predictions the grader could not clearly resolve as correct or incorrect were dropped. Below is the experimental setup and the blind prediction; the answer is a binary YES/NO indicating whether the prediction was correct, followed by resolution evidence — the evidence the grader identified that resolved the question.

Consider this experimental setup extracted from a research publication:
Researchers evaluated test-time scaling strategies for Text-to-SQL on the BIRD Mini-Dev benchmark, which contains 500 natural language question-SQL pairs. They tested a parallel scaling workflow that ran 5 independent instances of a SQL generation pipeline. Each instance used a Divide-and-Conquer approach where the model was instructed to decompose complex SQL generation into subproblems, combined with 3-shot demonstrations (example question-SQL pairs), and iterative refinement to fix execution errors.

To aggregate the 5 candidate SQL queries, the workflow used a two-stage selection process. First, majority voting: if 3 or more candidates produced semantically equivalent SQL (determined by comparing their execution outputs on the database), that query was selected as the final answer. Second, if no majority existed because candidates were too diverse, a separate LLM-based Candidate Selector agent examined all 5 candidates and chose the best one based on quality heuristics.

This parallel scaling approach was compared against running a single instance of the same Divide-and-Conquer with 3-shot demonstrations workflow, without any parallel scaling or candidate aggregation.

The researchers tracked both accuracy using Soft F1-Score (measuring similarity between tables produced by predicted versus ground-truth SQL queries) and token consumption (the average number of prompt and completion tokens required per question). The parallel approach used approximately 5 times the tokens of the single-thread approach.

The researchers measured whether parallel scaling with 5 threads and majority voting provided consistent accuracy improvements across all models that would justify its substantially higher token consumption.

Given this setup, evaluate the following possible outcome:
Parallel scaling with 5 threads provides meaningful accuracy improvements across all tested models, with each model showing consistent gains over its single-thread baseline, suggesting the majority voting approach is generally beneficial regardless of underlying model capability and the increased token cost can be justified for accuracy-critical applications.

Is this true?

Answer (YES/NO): NO